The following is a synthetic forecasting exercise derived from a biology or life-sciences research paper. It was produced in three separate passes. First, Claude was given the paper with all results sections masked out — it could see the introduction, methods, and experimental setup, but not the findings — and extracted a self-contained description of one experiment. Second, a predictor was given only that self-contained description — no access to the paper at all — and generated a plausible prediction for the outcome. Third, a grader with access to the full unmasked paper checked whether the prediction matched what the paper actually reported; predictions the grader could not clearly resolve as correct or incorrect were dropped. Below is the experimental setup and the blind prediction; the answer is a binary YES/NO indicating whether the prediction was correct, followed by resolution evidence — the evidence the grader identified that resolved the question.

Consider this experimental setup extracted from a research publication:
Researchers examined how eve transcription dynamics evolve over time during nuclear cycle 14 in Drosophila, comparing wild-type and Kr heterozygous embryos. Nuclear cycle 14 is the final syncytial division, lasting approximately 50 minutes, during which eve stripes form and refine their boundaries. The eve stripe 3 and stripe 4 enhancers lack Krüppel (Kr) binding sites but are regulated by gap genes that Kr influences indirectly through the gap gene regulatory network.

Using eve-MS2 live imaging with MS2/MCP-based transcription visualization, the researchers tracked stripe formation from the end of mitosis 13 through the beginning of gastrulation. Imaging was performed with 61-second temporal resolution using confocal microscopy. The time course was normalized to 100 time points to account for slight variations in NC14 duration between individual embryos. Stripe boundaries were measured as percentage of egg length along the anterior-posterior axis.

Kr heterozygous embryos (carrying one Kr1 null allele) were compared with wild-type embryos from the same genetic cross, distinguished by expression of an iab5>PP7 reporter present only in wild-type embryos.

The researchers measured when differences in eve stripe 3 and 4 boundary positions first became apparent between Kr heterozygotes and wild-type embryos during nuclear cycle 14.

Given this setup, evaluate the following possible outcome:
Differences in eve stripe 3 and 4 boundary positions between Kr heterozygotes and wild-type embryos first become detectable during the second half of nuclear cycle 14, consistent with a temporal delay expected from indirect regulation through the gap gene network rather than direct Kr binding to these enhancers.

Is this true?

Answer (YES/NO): NO